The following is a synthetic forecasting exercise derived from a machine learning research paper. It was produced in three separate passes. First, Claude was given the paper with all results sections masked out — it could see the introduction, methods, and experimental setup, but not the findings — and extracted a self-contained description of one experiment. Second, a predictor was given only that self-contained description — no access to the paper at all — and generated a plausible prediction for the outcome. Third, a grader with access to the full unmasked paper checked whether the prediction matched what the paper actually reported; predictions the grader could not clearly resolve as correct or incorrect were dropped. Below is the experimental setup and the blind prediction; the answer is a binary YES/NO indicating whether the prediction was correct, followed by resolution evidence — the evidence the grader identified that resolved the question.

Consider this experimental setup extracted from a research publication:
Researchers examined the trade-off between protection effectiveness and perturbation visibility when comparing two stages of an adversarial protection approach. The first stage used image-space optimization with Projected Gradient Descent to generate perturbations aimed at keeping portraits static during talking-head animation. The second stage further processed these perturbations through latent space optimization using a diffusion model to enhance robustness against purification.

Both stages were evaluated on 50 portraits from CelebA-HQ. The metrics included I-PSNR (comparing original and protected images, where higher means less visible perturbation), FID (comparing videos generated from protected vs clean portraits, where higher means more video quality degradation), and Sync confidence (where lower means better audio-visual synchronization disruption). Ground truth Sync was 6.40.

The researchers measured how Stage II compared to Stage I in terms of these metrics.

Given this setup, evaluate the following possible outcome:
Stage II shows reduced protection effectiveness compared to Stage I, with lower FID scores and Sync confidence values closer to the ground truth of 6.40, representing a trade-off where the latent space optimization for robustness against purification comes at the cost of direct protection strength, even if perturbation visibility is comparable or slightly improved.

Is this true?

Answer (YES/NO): NO